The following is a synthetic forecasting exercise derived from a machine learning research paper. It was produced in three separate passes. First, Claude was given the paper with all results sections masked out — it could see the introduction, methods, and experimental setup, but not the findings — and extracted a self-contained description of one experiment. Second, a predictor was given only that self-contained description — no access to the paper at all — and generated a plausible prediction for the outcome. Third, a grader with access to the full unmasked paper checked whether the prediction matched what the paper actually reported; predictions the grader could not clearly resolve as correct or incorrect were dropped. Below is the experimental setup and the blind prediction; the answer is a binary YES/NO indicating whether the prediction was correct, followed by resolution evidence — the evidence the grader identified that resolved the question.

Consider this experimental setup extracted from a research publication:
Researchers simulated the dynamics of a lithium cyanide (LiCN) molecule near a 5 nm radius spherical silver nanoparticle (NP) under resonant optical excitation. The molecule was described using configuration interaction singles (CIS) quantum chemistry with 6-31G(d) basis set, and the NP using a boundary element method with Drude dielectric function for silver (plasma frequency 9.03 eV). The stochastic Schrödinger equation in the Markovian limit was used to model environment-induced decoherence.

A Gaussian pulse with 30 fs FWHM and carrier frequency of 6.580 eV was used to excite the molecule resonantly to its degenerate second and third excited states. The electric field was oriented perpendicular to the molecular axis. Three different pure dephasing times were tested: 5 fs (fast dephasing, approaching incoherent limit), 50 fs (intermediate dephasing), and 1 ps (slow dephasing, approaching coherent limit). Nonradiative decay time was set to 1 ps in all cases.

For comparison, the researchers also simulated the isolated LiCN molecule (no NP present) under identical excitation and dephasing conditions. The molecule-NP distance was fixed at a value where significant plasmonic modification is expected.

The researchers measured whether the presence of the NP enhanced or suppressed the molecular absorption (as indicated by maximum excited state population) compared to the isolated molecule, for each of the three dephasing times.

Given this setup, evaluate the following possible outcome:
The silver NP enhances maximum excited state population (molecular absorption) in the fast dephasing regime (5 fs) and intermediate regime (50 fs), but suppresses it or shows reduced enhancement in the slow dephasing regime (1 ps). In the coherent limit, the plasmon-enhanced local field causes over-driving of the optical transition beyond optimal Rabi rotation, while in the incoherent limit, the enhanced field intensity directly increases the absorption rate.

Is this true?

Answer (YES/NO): NO